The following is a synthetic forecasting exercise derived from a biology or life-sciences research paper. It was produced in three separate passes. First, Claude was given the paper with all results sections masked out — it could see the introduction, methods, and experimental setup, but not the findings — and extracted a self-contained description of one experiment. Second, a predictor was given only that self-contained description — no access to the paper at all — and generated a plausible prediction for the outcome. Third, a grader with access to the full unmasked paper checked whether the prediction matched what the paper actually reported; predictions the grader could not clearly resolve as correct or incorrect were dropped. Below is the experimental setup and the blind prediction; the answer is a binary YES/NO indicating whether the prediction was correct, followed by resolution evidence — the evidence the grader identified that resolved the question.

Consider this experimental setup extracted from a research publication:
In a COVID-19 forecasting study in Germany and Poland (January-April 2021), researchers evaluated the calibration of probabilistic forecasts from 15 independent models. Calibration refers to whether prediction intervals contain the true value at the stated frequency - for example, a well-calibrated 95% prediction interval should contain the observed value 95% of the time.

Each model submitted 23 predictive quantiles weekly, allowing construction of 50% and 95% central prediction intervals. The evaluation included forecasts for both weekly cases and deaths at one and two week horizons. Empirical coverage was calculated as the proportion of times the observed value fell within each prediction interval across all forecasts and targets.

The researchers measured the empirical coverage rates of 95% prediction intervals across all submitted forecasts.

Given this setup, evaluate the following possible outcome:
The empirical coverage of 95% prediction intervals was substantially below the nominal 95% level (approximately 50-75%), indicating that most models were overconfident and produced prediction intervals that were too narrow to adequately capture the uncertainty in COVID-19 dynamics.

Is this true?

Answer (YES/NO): NO